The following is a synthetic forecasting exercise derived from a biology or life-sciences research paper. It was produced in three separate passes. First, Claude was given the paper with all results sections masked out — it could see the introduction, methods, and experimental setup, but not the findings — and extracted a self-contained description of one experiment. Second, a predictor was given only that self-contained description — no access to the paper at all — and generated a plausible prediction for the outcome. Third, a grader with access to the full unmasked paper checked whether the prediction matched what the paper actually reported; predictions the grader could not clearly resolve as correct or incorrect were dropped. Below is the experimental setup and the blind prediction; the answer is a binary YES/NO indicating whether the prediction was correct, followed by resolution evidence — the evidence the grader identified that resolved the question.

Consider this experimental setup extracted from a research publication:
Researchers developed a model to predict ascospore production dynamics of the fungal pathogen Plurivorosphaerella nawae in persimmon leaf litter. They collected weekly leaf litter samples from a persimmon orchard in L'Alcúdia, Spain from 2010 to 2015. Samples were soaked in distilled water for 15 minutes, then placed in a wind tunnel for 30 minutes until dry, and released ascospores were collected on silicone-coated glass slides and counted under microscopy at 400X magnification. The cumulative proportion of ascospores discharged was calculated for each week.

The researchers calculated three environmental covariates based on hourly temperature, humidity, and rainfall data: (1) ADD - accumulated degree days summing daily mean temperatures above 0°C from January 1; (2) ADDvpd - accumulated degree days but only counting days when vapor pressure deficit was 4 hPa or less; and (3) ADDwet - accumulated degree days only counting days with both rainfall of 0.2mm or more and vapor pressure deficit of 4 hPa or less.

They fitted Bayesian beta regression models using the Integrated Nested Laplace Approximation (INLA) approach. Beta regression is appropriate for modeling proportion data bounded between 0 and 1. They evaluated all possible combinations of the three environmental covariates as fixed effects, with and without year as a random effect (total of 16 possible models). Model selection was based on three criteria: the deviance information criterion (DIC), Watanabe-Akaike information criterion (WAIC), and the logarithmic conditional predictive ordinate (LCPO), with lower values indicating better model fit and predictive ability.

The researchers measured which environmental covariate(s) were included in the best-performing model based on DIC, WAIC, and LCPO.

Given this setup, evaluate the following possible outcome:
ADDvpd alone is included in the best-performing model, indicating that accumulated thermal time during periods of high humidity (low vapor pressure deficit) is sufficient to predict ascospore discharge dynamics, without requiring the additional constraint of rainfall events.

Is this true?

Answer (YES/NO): NO